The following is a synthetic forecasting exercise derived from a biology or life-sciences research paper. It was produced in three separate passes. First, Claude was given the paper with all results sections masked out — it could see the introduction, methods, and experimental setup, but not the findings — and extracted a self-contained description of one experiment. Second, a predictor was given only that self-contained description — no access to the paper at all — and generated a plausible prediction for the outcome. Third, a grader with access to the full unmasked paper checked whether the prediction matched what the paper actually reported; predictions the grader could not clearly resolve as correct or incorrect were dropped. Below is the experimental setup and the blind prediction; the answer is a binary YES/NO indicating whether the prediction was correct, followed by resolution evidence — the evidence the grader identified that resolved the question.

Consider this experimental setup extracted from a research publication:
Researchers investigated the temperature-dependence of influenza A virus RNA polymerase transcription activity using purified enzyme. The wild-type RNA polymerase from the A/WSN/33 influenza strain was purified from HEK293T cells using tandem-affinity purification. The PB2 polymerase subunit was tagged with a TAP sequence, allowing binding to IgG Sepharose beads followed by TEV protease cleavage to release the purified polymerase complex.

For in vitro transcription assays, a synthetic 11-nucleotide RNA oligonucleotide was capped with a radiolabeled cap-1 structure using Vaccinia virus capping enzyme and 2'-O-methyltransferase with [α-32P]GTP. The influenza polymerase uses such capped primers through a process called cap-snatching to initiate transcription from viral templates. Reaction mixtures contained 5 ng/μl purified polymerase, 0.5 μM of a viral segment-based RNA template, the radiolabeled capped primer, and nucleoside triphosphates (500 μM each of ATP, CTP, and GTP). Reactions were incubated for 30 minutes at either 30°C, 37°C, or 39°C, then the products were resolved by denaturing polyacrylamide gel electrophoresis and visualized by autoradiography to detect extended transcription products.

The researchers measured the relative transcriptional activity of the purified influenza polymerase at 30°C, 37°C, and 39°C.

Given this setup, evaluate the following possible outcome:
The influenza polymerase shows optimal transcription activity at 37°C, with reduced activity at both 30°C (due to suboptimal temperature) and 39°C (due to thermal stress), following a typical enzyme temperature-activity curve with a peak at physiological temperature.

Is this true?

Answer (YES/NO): NO